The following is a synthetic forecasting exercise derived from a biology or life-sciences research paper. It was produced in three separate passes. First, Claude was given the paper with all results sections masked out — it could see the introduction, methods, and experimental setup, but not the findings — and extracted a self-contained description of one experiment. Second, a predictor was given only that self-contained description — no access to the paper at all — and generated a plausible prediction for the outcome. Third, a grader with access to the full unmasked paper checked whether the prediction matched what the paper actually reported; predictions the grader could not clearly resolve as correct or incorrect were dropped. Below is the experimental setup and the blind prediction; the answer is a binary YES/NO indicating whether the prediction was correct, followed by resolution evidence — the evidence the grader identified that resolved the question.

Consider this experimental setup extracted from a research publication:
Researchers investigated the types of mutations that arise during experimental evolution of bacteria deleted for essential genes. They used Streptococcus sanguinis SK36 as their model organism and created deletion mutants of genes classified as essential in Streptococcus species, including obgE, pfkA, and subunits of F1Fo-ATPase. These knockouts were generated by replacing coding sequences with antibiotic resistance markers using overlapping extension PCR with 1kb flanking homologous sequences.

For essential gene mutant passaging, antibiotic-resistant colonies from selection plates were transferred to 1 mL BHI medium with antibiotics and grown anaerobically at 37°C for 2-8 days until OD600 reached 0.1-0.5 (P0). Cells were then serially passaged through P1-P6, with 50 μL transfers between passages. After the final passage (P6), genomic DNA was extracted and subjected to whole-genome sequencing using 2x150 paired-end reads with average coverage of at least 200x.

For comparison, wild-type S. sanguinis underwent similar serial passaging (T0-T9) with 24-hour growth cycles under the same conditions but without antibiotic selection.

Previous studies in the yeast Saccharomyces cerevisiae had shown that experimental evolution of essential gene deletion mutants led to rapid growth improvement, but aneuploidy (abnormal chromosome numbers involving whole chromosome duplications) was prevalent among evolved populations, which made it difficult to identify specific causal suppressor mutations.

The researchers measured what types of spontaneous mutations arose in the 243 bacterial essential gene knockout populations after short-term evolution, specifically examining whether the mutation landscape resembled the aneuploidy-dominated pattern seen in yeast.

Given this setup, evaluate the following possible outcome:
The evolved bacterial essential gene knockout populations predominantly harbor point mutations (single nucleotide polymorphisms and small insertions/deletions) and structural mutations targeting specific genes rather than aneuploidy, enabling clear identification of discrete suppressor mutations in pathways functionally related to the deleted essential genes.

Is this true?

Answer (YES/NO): YES